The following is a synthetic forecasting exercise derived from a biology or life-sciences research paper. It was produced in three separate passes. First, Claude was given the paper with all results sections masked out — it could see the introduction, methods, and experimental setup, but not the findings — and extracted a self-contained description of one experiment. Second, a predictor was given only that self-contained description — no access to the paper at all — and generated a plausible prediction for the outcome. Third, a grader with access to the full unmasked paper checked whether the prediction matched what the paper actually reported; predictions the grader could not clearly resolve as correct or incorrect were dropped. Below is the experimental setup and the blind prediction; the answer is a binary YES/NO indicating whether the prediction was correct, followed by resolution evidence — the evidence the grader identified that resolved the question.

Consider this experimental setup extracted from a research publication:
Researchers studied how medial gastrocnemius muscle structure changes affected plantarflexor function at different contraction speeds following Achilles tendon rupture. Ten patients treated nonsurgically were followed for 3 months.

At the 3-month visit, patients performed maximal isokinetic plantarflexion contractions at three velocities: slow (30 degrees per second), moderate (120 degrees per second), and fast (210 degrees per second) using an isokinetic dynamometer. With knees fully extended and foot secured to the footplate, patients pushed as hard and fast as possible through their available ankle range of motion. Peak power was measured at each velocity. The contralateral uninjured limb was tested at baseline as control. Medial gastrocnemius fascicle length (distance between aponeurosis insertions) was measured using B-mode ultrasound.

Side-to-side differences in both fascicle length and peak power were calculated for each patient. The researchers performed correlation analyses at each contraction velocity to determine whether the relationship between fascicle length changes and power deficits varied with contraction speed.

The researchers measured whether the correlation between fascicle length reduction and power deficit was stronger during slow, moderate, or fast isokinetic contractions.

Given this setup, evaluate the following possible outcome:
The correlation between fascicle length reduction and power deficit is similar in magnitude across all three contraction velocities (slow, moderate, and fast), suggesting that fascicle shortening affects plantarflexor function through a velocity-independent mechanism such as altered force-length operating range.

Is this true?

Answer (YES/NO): NO